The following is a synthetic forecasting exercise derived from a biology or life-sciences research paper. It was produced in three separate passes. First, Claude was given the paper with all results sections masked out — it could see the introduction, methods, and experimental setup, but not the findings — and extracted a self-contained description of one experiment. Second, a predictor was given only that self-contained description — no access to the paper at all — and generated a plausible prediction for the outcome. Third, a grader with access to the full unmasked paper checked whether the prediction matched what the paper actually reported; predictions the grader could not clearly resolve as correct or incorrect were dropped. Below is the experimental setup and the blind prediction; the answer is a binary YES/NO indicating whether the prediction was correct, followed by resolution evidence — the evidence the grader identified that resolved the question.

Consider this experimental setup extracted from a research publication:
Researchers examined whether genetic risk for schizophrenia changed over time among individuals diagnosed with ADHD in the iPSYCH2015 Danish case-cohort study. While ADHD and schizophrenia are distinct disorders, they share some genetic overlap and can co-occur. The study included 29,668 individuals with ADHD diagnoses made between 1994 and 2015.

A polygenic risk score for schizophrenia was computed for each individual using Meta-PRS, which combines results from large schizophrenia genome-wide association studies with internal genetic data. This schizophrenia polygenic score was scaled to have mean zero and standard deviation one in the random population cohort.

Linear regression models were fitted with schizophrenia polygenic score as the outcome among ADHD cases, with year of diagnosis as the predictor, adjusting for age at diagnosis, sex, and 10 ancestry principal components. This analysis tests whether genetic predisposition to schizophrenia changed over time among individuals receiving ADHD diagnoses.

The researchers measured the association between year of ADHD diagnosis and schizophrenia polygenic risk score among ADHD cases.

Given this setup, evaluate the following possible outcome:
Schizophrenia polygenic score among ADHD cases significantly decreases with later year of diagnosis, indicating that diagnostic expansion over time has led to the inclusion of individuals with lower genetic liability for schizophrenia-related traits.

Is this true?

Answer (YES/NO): YES